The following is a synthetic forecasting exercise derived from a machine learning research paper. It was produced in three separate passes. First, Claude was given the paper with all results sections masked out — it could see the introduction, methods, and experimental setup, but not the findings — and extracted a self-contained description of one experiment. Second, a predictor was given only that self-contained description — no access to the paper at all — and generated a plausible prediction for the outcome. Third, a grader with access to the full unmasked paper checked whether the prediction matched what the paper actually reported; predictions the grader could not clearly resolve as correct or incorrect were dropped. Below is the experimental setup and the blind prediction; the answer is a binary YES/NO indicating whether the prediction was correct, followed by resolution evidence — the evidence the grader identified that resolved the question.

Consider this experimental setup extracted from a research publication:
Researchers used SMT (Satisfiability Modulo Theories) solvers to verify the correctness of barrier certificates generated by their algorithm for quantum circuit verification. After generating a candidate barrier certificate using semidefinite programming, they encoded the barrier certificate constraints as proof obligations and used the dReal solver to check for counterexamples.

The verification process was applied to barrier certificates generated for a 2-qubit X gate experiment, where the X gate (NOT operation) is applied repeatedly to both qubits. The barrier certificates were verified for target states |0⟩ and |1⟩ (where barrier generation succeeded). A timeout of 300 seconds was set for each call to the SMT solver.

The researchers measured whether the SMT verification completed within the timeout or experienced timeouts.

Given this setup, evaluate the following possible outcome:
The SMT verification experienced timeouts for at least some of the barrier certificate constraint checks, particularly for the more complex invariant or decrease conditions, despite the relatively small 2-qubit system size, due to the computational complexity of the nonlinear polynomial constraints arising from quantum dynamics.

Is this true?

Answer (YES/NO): YES